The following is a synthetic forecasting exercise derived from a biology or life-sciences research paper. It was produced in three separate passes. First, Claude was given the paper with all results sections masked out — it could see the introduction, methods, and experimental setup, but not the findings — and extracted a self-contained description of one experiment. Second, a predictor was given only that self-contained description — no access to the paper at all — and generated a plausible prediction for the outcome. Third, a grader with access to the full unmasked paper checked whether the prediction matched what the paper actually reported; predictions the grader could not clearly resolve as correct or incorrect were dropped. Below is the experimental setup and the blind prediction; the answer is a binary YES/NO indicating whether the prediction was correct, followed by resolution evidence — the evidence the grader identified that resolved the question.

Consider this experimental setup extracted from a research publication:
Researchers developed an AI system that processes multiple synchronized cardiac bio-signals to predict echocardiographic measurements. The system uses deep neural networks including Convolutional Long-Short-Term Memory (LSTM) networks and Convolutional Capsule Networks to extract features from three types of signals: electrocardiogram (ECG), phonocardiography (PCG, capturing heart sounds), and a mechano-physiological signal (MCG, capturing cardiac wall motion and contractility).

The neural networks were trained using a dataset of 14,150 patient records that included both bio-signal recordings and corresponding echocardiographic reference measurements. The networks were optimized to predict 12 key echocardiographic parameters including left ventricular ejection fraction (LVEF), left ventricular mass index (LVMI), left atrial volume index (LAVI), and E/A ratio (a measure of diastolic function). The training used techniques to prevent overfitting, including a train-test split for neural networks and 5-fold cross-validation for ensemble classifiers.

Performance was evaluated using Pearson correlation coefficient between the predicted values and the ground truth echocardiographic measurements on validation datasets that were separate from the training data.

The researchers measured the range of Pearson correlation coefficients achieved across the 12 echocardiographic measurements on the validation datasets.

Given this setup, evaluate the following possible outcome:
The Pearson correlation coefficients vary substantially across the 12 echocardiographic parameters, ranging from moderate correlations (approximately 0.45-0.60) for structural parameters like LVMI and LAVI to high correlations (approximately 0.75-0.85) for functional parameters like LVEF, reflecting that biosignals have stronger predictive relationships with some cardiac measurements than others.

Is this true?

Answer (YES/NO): NO